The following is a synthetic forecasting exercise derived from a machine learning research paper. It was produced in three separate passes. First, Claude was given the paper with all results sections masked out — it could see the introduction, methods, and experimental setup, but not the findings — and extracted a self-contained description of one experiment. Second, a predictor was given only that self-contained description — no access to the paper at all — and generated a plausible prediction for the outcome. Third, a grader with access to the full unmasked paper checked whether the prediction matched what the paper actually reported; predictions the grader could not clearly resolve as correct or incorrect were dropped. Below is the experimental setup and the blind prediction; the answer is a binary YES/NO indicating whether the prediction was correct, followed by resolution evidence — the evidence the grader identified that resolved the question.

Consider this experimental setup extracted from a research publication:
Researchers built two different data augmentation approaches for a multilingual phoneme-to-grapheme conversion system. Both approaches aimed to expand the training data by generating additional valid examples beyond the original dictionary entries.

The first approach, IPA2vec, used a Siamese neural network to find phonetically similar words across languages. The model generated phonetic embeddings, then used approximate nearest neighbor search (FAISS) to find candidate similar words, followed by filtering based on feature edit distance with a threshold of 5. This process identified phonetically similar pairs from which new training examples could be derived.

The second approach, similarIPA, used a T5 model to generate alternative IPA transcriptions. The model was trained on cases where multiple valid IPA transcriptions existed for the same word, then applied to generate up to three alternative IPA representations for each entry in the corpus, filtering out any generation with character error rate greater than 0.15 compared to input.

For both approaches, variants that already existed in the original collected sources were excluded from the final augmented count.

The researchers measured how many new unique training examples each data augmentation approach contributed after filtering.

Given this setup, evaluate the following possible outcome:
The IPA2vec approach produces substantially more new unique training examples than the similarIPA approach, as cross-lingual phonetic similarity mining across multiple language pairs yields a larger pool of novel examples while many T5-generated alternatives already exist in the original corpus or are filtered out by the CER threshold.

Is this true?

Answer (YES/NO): NO